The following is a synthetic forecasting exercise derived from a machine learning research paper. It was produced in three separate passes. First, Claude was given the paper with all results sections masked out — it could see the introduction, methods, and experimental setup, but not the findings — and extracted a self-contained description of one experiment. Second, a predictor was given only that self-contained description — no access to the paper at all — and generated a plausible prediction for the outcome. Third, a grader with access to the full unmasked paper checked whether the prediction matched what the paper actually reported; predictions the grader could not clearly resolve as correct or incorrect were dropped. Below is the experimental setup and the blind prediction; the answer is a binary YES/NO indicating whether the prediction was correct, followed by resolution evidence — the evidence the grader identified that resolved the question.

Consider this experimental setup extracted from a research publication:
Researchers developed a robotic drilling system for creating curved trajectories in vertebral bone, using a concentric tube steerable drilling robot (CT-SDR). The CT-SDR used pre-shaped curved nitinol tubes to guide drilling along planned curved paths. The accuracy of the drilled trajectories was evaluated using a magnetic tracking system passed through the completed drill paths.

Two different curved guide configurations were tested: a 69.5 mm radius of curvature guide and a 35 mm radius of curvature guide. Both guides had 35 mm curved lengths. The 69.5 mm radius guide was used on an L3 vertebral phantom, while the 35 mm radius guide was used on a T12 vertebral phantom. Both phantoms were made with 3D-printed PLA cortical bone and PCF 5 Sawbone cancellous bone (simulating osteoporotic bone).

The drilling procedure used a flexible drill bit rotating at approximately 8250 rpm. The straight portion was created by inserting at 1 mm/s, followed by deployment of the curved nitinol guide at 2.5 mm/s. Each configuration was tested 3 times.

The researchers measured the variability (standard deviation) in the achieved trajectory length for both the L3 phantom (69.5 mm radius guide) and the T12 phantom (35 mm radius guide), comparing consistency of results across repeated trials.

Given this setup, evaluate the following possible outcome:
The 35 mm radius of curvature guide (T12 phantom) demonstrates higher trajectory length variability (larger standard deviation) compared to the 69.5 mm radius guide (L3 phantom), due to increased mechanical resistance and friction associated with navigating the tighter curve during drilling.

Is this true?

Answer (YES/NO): YES